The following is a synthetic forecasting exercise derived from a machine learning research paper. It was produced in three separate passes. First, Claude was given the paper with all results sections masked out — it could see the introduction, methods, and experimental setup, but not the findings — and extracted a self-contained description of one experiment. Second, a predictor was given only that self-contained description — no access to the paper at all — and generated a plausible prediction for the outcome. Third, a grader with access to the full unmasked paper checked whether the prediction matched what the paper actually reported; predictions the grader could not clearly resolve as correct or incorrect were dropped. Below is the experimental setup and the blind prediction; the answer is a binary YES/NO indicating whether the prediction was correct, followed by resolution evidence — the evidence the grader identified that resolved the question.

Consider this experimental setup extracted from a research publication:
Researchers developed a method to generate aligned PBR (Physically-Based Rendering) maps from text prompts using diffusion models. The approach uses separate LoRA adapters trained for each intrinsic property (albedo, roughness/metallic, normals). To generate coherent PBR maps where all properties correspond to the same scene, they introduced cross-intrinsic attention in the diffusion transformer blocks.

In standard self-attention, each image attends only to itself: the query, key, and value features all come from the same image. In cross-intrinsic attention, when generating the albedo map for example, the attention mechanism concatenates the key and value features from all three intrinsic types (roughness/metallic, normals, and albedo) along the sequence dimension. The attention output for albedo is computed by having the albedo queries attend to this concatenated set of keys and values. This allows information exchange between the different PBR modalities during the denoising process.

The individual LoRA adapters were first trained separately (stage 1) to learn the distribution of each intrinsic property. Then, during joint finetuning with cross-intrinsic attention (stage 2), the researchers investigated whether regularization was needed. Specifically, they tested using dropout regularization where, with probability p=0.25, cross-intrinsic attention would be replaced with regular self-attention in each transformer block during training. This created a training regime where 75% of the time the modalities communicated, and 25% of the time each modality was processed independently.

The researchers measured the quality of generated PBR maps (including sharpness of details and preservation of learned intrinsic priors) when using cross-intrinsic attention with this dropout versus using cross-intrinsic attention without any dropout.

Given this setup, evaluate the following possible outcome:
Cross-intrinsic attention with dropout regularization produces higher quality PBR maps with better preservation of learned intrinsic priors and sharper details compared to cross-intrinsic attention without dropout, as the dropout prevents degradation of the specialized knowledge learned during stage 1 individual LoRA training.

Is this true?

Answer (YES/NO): YES